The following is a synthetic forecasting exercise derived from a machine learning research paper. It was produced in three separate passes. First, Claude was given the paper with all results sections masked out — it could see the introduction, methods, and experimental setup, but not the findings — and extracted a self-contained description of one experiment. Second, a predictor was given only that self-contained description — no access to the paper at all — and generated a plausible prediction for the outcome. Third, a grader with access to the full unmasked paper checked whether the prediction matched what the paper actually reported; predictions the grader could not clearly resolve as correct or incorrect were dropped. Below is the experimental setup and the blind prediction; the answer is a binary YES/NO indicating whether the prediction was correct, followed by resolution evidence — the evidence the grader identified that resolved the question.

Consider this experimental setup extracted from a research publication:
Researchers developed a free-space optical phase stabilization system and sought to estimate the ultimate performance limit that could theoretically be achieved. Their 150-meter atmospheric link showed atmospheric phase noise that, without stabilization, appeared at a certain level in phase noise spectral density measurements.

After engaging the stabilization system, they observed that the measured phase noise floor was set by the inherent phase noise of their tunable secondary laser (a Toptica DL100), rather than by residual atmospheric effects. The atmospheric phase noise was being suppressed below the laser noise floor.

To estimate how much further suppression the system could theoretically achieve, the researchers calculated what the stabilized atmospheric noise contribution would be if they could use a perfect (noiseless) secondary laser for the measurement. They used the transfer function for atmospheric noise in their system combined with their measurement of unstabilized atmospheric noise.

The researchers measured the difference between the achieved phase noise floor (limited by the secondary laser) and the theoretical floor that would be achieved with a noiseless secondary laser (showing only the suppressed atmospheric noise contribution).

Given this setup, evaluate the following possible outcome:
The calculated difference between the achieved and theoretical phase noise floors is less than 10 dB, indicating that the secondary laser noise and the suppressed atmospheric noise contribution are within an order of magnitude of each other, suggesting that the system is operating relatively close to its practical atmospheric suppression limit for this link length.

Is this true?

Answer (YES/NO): NO